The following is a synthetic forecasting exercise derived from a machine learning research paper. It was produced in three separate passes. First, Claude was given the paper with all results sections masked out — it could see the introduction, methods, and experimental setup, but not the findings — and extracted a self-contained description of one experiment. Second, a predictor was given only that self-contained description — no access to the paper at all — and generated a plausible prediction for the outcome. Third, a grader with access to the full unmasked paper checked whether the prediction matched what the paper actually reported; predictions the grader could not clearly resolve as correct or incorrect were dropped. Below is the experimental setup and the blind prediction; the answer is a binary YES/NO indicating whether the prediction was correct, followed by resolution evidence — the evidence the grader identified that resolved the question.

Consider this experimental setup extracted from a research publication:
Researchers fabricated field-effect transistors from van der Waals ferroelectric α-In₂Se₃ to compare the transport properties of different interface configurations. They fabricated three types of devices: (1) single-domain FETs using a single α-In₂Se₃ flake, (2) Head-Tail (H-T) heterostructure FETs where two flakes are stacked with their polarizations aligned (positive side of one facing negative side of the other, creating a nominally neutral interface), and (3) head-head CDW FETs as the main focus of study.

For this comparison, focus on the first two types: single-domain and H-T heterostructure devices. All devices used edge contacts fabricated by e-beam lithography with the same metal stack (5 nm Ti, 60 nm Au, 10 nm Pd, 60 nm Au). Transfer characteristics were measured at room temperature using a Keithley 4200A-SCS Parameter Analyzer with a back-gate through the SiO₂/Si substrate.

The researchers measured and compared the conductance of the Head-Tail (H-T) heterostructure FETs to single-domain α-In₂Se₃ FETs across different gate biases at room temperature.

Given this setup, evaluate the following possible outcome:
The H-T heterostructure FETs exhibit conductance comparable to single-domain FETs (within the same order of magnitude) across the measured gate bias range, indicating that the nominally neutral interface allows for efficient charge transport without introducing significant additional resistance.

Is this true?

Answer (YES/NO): NO